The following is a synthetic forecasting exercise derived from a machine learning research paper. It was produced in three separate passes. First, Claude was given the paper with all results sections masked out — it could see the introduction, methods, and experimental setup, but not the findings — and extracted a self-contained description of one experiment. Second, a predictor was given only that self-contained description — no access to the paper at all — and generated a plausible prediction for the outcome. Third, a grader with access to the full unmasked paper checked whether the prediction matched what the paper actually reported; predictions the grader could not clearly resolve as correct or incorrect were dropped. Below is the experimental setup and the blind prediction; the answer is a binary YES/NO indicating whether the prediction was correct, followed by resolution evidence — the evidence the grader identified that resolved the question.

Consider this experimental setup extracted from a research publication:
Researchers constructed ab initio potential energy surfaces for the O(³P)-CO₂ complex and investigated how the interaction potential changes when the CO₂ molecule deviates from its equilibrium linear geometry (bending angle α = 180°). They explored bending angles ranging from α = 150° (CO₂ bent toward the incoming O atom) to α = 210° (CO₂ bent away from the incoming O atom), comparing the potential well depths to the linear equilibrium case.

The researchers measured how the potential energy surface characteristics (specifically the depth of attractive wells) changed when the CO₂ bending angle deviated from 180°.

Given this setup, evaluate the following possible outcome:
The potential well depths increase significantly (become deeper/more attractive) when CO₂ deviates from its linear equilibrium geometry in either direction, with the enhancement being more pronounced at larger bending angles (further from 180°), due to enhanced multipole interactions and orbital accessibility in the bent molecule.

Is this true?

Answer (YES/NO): NO